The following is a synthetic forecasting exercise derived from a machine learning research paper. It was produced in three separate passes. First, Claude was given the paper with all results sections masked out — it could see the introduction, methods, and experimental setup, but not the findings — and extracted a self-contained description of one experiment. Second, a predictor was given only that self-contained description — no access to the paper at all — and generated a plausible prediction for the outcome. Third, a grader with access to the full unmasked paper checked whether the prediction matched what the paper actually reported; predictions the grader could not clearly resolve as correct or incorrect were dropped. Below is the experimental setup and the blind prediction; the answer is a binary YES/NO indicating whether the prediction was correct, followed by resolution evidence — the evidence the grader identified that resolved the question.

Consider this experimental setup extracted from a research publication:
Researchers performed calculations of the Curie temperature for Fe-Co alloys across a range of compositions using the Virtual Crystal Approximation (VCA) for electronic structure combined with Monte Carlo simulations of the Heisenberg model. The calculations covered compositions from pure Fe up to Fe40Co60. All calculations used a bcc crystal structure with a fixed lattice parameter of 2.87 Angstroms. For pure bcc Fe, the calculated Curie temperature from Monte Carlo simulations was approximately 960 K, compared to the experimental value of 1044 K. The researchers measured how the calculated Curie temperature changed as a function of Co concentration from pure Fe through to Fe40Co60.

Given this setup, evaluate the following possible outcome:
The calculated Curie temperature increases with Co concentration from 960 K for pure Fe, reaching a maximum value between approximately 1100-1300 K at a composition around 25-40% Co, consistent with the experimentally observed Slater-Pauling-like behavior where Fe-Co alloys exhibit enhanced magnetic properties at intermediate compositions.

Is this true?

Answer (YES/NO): NO